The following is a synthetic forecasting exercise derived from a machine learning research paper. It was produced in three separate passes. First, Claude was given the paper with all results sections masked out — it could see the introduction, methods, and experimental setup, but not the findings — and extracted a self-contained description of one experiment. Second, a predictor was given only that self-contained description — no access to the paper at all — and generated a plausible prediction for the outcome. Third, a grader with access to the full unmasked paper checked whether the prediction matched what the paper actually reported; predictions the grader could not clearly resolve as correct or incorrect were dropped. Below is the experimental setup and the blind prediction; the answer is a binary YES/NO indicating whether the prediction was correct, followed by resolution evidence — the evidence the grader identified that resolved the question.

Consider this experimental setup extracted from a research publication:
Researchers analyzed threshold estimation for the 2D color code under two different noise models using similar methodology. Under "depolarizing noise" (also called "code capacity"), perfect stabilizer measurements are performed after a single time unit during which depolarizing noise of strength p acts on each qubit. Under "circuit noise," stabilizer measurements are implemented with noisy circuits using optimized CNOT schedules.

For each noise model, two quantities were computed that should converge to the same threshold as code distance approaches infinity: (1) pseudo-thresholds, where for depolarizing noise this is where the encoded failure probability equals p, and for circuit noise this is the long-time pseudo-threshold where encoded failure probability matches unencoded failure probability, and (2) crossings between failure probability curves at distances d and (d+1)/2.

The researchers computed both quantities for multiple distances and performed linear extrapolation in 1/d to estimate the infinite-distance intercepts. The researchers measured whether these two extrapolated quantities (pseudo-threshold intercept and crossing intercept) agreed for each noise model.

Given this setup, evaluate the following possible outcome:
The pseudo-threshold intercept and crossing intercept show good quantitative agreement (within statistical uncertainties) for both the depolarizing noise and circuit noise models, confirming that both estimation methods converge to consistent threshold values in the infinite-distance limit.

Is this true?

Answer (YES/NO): NO